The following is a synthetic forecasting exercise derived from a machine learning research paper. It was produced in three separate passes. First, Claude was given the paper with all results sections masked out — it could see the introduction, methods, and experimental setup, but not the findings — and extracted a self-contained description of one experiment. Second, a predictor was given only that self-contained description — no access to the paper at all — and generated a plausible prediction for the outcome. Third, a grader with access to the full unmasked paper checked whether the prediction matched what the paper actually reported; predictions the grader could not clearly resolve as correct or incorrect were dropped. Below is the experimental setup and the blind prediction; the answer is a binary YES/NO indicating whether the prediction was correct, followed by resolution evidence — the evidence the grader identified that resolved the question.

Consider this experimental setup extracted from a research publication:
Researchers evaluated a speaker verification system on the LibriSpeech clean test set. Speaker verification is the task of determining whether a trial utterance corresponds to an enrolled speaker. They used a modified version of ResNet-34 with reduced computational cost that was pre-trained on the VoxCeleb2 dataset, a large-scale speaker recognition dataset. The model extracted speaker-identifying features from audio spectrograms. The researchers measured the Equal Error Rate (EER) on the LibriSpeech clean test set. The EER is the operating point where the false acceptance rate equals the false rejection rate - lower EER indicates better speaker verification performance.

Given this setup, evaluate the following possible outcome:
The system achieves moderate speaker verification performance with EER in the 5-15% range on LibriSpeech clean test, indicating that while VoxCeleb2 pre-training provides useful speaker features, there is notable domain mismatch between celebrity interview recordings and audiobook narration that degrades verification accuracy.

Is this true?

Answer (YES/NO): YES